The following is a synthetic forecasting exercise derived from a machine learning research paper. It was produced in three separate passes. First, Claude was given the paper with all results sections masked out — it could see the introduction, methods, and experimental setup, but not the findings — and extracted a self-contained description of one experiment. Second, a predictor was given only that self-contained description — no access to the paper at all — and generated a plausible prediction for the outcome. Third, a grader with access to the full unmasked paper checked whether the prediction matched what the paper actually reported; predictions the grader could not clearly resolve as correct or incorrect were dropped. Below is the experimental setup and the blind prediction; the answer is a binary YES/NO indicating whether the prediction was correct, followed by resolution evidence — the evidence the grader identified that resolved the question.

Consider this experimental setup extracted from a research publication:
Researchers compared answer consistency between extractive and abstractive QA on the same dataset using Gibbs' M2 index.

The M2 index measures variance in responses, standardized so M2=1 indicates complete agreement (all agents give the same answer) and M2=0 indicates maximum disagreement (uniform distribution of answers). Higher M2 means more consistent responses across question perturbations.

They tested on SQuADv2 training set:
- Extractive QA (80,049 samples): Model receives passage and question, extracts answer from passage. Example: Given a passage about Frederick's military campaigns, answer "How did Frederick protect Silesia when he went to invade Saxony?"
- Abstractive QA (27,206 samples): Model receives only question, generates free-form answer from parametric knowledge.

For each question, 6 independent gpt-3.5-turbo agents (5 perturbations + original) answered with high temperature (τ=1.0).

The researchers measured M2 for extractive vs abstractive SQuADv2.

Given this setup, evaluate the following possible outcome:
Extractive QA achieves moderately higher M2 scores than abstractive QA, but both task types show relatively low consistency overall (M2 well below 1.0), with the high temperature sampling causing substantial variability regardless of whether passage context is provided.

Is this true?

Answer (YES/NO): NO